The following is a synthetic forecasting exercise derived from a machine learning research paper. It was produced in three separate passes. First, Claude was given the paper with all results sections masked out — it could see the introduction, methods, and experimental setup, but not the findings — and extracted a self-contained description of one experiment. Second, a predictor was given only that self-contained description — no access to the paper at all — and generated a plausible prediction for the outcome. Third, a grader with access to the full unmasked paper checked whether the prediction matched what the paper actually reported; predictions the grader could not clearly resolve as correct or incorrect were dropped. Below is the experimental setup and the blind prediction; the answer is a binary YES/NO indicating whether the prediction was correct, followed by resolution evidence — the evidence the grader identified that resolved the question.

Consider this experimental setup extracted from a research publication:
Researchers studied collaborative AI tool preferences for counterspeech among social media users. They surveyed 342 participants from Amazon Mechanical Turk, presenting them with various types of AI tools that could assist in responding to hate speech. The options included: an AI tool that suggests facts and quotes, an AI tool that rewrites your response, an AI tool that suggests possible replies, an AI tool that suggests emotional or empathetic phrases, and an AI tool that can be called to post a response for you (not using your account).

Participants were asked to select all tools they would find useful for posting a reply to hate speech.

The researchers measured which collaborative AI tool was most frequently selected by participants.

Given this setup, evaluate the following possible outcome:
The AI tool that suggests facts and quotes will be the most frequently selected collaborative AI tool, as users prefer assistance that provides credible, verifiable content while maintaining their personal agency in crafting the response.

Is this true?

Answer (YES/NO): YES